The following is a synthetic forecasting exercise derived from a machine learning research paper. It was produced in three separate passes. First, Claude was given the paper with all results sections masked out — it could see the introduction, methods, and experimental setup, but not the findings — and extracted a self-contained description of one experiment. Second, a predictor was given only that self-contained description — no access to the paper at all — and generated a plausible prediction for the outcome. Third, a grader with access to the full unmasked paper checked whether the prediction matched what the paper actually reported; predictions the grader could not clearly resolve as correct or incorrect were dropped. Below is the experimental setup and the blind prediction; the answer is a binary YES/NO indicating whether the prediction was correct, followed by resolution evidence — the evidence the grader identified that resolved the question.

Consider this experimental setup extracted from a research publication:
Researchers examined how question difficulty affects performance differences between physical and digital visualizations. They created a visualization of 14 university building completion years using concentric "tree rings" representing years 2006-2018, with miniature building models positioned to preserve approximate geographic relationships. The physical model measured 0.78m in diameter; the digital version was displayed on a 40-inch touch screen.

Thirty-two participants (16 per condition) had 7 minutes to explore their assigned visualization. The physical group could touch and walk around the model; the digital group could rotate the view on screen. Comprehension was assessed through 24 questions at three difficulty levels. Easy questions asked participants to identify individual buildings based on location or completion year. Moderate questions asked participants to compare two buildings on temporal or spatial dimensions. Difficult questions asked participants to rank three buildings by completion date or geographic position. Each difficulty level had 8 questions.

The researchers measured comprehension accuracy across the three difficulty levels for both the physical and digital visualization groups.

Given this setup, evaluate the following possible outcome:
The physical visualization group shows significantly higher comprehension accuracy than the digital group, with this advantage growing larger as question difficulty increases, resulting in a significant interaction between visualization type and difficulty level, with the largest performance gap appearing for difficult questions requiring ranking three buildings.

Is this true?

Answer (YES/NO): NO